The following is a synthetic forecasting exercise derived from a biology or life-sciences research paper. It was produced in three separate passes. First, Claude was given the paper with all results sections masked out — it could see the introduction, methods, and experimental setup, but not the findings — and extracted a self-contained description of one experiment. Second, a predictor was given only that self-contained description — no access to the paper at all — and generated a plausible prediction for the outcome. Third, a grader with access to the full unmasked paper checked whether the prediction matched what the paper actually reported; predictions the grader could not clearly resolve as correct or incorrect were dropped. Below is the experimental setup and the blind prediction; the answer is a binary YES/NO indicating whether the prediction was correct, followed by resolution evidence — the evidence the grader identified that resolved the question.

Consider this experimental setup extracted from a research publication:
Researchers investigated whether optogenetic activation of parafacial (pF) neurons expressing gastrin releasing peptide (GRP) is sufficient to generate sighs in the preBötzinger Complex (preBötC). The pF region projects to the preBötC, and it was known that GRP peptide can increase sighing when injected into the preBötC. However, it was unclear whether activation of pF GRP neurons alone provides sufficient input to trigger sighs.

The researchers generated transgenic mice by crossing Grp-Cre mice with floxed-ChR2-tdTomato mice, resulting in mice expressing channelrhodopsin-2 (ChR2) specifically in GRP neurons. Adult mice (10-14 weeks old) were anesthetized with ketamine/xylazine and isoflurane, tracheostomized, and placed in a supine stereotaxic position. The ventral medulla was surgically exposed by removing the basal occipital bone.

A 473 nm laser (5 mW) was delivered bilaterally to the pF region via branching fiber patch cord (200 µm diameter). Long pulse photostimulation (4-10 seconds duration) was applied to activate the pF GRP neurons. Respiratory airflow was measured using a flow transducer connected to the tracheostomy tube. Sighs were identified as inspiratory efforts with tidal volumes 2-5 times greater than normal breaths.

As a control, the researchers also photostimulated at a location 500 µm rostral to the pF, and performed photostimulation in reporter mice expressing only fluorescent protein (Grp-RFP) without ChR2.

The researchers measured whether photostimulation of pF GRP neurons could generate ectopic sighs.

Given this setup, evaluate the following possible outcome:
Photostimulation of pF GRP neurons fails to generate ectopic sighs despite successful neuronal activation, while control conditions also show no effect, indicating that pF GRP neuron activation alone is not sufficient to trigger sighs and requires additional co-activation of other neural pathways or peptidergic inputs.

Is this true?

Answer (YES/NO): NO